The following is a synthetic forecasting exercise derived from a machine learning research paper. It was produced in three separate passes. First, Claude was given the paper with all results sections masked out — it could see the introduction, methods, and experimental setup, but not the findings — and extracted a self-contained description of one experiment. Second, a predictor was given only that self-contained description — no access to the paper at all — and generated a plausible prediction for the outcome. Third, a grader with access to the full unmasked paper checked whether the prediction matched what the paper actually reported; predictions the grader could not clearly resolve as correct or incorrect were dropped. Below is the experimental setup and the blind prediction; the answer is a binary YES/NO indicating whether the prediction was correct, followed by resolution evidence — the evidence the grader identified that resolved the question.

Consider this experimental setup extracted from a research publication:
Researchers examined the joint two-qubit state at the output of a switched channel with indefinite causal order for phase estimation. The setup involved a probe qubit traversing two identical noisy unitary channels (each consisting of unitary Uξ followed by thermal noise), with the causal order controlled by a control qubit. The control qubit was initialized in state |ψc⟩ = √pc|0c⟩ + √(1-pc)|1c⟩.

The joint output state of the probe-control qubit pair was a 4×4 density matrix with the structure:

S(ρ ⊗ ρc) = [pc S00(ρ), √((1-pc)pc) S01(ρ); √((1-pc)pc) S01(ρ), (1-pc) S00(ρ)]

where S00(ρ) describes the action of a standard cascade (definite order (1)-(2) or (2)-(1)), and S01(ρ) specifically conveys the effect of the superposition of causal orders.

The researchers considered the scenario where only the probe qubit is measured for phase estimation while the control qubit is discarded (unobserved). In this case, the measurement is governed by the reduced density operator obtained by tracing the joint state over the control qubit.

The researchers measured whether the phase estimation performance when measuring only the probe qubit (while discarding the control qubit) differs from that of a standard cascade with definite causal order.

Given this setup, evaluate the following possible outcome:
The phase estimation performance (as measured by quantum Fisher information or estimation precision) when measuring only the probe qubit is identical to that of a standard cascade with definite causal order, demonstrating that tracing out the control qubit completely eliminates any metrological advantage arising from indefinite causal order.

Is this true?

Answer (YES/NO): YES